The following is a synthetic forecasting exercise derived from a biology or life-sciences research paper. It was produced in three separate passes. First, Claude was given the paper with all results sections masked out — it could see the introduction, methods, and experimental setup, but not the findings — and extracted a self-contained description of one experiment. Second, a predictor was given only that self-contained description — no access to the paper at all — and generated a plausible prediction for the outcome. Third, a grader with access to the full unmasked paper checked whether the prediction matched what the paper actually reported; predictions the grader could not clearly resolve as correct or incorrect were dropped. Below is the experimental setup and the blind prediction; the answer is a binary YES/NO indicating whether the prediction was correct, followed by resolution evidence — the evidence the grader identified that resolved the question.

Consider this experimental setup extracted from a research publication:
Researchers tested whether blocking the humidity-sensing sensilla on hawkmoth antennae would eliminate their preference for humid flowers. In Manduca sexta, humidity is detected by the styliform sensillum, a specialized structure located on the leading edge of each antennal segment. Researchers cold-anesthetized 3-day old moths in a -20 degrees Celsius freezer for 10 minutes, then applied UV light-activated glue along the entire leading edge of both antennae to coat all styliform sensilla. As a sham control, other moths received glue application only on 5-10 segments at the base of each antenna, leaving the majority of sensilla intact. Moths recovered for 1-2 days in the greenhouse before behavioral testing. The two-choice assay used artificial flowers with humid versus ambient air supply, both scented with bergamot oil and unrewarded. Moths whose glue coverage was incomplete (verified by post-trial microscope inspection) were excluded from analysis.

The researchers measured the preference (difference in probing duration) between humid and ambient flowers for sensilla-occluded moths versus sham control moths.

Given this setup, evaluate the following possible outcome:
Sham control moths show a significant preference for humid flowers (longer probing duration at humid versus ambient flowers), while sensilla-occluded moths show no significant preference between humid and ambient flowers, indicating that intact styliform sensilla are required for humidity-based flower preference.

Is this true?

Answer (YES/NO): YES